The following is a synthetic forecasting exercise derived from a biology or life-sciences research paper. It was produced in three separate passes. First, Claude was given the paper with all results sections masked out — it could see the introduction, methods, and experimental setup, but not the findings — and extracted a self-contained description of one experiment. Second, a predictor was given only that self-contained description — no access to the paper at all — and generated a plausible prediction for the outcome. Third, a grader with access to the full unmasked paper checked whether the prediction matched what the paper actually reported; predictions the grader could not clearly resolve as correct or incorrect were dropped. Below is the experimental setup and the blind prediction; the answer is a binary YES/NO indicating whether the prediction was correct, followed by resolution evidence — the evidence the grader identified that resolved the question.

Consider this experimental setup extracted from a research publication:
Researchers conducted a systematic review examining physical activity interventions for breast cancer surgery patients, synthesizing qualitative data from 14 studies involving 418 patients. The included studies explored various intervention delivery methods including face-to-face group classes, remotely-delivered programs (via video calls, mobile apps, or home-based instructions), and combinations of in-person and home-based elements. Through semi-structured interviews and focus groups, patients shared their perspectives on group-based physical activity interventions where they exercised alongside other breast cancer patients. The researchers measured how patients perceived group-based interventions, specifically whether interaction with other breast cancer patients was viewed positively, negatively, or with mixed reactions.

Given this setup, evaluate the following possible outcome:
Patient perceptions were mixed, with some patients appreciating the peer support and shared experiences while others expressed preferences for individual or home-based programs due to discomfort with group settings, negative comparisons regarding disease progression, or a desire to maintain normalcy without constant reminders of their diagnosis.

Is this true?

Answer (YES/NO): NO